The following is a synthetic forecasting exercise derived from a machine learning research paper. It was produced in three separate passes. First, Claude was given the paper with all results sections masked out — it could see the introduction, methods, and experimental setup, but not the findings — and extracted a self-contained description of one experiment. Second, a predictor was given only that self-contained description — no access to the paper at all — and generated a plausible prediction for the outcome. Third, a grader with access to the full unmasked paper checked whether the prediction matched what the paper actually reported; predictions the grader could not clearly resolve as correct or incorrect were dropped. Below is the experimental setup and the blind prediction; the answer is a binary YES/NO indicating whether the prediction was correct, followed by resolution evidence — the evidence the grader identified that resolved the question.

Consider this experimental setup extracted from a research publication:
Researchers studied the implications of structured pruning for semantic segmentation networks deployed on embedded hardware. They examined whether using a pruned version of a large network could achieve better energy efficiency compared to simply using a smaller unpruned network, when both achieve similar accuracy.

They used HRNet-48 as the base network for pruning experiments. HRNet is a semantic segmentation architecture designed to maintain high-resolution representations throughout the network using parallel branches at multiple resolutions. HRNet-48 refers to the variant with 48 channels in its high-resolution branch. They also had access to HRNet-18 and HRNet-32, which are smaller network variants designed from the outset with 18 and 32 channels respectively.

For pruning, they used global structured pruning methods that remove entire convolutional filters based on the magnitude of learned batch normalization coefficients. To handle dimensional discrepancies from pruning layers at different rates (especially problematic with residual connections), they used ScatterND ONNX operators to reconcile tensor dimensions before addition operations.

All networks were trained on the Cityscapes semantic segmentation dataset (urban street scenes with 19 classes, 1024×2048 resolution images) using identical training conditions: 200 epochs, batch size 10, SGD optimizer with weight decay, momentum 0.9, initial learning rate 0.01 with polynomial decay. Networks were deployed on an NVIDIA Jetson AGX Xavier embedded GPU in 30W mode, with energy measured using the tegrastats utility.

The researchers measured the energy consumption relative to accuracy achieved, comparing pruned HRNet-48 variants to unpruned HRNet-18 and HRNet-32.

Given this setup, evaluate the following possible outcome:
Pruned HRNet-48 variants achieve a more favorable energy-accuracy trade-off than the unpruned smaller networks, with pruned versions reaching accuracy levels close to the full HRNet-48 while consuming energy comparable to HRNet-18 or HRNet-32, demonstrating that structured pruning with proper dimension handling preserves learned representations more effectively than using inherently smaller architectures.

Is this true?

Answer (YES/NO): NO